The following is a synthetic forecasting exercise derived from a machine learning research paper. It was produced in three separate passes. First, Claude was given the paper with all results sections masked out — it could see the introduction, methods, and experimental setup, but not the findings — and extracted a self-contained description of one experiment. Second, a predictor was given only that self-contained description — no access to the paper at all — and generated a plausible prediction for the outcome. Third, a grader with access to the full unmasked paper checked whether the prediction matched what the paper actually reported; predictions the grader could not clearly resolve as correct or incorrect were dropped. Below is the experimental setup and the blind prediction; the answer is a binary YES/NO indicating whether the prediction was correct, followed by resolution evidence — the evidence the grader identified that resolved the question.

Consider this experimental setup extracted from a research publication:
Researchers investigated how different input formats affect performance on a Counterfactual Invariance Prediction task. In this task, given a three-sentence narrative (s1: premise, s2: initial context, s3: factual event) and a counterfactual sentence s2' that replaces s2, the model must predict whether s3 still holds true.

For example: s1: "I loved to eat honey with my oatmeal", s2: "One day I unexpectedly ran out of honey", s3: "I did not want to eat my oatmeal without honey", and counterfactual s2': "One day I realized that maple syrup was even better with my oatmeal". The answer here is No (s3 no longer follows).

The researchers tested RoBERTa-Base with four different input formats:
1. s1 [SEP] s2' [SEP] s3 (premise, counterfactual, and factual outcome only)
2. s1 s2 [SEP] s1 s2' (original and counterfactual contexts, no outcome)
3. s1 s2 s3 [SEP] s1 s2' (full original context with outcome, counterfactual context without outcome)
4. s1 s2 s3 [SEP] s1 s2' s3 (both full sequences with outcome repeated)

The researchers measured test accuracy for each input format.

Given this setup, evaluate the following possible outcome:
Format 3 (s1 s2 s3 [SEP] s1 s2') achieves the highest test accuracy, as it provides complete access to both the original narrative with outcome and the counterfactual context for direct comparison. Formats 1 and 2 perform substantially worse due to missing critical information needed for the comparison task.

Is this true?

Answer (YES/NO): NO